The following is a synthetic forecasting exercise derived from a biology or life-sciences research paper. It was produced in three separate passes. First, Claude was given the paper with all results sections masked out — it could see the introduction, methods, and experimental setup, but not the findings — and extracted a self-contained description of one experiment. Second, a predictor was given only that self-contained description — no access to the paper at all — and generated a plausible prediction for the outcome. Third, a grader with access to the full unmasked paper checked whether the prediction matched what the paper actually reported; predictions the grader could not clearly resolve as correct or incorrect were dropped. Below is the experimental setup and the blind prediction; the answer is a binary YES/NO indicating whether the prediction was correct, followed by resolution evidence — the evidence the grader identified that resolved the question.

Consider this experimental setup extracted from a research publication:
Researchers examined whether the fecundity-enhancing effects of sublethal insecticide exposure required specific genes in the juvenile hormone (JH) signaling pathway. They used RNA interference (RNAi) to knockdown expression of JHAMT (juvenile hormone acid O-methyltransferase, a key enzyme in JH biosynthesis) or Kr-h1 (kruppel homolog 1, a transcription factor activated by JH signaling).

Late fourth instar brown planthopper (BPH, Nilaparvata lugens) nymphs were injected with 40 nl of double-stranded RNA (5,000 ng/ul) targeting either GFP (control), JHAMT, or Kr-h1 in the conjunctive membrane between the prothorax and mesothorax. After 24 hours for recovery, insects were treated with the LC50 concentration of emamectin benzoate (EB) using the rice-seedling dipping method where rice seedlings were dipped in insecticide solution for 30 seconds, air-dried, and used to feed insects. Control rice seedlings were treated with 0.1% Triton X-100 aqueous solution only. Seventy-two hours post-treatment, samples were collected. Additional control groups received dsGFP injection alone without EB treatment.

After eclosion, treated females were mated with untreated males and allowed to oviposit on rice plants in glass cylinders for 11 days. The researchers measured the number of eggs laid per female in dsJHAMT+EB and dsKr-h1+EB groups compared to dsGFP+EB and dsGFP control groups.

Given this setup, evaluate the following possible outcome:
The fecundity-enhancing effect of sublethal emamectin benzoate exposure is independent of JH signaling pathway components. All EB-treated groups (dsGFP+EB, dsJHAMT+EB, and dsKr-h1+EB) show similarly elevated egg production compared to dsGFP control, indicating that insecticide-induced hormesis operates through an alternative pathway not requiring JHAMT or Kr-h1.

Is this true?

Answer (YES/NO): NO